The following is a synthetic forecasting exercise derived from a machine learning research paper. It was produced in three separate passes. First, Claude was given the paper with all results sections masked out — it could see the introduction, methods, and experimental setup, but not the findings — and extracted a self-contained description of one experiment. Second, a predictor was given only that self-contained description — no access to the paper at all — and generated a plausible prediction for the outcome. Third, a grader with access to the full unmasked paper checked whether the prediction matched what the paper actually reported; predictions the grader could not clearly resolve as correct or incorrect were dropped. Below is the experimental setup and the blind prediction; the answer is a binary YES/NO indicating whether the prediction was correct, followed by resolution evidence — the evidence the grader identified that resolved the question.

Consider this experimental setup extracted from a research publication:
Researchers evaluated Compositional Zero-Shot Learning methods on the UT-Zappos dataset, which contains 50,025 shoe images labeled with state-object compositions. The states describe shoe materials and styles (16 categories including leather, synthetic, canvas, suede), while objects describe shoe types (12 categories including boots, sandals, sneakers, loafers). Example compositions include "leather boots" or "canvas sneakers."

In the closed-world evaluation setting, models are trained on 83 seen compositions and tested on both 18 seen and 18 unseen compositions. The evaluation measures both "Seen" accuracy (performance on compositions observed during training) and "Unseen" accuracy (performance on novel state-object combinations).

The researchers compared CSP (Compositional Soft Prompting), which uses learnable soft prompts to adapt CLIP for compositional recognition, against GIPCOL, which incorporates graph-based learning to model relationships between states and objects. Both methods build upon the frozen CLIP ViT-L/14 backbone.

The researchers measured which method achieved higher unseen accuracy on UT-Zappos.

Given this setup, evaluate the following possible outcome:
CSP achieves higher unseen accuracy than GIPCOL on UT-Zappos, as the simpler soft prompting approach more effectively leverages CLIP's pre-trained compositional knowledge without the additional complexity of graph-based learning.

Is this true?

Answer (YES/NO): NO